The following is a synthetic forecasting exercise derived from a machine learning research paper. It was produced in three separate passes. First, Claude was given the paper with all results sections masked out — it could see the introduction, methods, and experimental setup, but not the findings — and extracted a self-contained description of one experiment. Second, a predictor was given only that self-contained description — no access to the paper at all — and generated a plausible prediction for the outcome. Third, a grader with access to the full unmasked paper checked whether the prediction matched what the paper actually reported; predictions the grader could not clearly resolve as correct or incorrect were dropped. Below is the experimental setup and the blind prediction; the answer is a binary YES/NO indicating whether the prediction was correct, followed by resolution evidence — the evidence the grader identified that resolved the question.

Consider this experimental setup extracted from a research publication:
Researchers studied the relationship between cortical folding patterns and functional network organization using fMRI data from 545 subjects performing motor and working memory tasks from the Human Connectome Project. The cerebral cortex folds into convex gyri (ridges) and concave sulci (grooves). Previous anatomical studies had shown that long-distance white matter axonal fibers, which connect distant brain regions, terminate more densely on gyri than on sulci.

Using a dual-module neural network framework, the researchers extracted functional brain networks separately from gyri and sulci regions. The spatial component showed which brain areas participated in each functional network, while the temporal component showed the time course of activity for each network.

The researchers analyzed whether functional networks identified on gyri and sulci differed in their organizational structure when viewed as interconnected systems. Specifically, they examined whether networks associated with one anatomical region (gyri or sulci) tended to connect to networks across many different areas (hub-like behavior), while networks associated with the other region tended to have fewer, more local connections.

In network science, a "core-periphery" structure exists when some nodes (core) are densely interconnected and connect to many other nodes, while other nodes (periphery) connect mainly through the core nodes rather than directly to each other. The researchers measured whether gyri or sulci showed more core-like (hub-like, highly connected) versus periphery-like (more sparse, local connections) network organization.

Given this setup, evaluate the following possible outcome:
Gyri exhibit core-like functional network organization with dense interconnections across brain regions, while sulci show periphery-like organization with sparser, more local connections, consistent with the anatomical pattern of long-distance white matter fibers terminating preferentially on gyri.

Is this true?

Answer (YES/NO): YES